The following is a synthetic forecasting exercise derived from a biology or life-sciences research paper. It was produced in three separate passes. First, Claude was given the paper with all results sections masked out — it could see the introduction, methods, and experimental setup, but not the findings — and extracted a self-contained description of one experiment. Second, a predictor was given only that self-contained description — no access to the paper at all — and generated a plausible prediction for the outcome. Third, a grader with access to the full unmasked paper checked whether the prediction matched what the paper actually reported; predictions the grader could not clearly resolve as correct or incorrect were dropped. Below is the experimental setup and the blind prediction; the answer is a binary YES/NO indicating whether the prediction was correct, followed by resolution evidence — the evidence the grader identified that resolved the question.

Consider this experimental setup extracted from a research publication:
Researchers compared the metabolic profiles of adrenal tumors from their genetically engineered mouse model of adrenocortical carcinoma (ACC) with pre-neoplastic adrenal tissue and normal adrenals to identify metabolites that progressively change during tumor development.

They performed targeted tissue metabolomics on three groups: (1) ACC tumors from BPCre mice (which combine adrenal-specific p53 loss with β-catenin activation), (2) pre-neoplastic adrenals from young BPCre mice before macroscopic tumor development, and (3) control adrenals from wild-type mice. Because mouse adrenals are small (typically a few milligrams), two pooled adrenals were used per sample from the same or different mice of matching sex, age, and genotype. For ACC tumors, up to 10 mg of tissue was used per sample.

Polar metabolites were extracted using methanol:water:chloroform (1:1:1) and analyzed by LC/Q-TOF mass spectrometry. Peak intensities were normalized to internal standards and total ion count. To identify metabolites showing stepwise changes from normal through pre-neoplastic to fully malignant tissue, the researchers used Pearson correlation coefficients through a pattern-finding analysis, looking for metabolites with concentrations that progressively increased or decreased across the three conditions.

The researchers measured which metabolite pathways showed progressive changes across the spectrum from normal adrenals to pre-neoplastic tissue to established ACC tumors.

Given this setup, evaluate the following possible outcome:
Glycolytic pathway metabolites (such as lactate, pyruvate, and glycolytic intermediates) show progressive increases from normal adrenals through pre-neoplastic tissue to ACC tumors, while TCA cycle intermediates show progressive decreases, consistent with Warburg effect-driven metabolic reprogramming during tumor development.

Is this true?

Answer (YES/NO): NO